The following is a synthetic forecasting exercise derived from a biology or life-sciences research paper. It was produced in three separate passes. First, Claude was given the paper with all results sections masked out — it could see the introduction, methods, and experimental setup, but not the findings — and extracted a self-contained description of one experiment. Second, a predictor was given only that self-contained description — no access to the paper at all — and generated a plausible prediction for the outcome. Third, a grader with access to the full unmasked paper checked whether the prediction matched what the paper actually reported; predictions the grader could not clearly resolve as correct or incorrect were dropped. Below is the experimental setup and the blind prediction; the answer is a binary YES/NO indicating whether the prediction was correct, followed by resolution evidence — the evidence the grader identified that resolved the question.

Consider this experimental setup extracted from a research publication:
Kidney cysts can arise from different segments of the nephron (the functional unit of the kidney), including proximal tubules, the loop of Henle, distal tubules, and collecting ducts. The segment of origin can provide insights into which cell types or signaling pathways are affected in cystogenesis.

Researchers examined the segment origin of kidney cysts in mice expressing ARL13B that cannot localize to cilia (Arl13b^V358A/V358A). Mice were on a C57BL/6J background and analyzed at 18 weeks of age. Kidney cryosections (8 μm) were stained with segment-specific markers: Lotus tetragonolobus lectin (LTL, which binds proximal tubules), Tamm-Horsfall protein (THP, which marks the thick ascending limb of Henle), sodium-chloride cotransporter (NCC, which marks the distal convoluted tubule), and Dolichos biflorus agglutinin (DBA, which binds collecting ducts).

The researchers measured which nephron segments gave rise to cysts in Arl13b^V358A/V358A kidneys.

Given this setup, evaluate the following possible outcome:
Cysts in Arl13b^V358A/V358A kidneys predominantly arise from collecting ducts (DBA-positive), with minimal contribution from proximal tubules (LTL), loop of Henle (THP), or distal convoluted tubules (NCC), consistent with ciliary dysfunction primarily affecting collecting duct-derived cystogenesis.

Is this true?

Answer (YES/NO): NO